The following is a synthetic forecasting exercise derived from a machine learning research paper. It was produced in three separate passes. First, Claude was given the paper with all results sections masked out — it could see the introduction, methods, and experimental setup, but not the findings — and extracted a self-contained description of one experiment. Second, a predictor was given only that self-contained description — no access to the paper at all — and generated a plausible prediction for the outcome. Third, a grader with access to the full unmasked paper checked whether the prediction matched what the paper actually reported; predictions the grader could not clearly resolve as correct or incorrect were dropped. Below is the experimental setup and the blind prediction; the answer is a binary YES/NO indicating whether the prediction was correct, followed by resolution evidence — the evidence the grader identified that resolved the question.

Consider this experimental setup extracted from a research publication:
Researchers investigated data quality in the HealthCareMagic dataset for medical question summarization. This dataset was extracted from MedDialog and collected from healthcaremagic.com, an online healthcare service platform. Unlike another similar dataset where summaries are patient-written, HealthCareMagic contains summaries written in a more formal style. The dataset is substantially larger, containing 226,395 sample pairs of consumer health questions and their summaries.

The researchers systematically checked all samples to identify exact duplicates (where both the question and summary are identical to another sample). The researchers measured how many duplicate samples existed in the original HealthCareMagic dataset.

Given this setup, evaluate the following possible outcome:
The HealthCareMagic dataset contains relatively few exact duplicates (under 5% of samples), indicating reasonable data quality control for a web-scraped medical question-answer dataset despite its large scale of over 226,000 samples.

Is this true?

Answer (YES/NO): YES